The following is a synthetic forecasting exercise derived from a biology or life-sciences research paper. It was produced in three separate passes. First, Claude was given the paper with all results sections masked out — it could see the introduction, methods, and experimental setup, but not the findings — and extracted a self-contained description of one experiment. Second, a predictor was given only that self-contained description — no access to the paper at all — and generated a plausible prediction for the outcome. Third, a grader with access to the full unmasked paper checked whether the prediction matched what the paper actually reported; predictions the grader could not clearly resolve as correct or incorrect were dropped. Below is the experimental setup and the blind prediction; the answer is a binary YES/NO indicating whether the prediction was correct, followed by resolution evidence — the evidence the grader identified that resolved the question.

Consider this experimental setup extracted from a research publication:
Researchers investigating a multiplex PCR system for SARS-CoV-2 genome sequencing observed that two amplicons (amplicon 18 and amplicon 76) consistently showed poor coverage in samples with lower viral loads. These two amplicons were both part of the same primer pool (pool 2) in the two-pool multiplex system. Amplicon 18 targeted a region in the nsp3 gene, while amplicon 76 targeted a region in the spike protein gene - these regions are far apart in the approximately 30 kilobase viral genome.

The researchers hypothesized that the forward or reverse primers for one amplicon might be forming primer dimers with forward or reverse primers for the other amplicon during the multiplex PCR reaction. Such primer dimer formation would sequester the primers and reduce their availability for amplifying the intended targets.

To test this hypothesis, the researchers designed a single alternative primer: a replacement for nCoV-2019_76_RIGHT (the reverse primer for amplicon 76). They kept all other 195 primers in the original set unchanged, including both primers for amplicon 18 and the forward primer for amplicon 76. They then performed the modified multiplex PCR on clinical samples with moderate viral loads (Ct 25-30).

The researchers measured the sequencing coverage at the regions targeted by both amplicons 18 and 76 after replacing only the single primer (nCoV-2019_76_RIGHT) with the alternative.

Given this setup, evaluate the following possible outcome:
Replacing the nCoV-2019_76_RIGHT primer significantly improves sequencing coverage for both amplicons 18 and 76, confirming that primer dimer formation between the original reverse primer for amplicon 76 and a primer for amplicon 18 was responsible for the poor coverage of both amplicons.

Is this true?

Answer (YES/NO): YES